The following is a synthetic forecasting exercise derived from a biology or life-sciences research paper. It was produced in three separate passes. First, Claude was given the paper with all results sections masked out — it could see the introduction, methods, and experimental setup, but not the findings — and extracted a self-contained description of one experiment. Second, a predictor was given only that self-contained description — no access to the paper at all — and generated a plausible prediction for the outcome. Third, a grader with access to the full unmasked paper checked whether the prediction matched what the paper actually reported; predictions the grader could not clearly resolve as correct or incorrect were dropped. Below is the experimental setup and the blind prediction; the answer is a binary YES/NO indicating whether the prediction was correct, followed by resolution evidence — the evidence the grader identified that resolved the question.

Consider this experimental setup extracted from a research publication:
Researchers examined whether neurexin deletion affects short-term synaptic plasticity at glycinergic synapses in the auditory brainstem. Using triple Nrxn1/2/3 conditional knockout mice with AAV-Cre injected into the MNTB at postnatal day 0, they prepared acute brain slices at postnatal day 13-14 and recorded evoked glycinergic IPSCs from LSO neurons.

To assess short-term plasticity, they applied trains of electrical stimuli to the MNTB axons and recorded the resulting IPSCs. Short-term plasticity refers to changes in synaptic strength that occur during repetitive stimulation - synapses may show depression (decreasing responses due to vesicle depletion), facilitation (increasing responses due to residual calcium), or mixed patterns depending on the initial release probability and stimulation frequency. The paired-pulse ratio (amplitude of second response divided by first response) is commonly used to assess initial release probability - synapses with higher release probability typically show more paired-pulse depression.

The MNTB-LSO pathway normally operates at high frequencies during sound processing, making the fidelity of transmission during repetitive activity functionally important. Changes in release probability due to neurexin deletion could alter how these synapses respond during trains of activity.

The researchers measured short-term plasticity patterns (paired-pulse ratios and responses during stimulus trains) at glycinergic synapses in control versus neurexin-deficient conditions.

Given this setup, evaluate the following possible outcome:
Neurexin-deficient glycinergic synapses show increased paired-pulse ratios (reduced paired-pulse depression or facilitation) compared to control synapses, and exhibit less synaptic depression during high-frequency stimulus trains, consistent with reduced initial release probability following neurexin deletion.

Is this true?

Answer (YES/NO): YES